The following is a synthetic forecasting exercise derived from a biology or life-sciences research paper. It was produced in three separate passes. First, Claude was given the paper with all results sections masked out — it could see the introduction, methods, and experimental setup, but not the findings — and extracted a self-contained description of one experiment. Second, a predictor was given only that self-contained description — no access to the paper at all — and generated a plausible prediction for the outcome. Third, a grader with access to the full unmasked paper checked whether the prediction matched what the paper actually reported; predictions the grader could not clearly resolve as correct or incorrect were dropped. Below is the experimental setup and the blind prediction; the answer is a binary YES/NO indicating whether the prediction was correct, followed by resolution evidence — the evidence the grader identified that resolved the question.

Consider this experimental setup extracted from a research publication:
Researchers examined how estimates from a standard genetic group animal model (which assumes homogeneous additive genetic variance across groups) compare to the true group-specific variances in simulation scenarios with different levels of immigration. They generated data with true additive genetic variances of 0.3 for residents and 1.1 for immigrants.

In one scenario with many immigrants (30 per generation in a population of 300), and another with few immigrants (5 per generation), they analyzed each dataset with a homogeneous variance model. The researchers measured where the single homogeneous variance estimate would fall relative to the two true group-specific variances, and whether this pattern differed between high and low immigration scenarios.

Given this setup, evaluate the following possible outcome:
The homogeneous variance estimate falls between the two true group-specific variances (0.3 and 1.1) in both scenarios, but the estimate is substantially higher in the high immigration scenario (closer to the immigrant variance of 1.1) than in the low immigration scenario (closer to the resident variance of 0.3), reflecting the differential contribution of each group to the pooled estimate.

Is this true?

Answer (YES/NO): YES